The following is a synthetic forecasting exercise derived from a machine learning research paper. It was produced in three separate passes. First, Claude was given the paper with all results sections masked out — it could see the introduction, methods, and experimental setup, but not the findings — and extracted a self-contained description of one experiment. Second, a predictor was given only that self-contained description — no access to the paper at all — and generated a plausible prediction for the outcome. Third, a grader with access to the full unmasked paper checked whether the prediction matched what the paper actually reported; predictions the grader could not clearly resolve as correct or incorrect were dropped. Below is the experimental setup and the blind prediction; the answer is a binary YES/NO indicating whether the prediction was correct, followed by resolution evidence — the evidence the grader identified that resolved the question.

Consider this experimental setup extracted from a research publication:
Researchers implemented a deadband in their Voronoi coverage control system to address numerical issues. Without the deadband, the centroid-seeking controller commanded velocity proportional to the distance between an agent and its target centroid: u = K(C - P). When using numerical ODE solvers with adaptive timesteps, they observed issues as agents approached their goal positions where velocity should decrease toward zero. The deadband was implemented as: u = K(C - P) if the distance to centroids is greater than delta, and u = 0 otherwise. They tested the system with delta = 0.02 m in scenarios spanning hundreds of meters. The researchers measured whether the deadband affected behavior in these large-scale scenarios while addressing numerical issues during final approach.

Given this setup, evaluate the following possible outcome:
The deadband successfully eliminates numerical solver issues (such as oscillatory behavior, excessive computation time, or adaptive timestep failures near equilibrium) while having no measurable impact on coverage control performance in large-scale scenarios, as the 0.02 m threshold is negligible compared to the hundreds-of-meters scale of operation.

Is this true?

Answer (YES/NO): YES